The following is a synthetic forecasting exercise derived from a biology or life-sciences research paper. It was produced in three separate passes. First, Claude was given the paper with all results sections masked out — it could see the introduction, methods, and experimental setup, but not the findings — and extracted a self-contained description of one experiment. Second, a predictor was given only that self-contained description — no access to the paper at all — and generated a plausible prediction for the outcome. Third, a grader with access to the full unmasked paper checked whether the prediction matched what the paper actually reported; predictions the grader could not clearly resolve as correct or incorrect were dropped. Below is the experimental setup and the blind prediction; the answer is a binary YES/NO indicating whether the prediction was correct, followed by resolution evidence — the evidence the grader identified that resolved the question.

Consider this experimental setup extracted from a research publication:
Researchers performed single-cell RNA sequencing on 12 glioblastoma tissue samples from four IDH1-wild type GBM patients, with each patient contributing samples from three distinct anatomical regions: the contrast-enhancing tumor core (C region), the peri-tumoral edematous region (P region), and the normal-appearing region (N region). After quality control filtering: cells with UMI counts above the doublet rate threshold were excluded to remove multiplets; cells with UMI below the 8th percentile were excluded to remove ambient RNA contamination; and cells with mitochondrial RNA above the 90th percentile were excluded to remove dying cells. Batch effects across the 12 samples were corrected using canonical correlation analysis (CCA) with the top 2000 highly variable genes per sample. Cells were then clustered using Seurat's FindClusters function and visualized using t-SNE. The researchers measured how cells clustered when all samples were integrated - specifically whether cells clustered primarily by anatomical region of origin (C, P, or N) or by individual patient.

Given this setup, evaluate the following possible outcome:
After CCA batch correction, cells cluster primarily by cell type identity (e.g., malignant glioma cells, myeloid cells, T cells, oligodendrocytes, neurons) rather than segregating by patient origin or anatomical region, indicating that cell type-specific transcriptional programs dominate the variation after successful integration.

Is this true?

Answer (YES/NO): YES